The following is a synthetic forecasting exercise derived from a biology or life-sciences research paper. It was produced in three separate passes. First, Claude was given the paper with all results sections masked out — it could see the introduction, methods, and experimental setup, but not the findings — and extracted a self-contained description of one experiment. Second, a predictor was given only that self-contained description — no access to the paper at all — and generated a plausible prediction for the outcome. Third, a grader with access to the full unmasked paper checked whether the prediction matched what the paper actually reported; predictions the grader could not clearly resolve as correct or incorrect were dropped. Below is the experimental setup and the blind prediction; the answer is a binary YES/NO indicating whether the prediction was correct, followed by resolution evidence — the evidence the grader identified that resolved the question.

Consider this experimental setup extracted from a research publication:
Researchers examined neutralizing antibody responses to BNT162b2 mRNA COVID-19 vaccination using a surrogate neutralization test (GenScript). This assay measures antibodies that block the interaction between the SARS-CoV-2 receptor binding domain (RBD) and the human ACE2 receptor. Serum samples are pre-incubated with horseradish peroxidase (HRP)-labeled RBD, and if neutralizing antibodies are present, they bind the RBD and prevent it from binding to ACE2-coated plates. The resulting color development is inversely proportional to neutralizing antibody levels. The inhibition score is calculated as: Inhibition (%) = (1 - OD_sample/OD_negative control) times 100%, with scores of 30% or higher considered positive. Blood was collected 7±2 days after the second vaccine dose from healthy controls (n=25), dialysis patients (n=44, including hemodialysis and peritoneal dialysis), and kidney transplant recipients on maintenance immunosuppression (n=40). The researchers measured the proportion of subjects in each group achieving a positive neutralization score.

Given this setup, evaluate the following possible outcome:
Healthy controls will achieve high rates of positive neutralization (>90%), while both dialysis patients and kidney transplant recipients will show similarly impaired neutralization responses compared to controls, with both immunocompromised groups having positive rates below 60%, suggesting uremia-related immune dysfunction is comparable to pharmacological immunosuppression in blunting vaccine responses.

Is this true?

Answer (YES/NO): NO